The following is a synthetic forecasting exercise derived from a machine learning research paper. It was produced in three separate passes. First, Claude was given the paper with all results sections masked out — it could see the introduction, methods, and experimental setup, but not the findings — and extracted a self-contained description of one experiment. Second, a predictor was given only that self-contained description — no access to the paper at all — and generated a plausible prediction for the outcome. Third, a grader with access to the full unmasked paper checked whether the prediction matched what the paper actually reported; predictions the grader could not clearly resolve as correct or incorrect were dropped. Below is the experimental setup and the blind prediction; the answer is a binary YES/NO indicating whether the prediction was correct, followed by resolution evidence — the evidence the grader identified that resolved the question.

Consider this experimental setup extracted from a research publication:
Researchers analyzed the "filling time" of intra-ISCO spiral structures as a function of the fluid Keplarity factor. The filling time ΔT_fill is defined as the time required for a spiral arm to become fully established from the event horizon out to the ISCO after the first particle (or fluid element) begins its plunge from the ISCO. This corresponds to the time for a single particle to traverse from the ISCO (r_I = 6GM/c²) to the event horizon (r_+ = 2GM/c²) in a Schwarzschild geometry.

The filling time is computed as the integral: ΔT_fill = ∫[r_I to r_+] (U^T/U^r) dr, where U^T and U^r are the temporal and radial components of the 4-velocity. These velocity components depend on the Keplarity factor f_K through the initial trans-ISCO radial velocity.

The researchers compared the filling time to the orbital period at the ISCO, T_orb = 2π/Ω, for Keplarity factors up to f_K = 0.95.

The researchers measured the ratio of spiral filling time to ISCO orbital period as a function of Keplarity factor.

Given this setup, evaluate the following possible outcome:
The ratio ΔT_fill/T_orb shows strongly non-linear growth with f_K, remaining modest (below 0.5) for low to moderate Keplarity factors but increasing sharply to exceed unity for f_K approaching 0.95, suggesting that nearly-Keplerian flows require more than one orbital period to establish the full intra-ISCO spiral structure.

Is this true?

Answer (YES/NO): NO